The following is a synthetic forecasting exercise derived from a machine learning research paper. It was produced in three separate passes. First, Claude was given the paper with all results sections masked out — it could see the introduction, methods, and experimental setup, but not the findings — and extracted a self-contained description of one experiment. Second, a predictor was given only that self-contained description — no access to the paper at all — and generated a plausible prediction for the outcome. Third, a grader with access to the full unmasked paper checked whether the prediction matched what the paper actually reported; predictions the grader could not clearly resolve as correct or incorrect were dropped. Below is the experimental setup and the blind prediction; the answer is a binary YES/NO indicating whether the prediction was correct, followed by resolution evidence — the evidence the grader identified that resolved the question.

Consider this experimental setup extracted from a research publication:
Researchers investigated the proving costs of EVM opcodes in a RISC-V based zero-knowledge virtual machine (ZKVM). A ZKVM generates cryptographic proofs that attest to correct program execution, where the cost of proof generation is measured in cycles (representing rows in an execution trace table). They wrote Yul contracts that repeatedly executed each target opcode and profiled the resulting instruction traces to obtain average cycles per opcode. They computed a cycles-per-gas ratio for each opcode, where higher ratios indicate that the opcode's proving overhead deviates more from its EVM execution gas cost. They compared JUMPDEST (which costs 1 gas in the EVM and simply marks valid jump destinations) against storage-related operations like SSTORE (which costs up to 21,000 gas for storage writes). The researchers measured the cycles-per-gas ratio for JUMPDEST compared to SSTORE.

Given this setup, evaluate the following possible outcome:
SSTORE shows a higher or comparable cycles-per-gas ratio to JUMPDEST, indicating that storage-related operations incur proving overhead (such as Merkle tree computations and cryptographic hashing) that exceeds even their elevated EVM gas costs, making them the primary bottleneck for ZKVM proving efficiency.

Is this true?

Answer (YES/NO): NO